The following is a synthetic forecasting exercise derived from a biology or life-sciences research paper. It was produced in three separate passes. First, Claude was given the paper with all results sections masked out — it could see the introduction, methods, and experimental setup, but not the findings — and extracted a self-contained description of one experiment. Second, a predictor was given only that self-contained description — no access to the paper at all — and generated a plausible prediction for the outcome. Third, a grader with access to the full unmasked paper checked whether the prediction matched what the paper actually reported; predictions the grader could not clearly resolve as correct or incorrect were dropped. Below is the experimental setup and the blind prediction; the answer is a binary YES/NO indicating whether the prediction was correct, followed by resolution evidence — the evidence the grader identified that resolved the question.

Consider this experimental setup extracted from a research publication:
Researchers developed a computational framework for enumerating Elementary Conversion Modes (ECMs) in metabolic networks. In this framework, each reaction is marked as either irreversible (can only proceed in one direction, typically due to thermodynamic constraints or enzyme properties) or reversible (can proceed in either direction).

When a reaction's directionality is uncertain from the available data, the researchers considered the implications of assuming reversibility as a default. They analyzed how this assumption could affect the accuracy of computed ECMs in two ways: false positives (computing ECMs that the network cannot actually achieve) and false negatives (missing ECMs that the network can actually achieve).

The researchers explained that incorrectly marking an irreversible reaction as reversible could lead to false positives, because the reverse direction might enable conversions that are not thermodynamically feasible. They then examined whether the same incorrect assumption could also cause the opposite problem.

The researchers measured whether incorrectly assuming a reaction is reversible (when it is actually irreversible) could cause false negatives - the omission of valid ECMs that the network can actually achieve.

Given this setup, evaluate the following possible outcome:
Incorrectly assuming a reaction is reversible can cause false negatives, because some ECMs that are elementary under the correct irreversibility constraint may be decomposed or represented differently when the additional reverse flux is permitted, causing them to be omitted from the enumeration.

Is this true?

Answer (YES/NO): NO